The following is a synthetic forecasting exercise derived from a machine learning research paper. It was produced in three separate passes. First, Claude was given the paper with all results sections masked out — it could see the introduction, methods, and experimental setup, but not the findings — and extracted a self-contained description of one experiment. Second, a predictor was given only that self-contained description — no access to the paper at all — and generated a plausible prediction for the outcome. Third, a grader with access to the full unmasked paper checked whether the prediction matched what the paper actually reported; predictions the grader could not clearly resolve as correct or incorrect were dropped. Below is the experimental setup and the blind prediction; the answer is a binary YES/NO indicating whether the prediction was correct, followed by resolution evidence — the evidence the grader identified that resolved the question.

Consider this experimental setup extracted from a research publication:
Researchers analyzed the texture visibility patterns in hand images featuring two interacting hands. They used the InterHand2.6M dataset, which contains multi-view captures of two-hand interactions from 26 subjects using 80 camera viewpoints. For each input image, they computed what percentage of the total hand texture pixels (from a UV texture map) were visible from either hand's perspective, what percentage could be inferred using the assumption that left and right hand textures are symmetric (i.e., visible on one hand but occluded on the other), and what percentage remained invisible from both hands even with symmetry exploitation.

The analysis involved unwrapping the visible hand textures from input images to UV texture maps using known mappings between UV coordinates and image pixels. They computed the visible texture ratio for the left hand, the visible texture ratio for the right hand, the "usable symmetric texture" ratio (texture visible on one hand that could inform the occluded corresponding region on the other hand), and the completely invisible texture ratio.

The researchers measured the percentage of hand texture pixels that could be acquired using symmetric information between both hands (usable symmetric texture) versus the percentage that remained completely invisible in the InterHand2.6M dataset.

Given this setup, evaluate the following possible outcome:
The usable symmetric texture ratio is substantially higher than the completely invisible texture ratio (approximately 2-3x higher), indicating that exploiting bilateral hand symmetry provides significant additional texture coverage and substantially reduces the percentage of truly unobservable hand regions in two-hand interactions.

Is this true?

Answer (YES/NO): NO